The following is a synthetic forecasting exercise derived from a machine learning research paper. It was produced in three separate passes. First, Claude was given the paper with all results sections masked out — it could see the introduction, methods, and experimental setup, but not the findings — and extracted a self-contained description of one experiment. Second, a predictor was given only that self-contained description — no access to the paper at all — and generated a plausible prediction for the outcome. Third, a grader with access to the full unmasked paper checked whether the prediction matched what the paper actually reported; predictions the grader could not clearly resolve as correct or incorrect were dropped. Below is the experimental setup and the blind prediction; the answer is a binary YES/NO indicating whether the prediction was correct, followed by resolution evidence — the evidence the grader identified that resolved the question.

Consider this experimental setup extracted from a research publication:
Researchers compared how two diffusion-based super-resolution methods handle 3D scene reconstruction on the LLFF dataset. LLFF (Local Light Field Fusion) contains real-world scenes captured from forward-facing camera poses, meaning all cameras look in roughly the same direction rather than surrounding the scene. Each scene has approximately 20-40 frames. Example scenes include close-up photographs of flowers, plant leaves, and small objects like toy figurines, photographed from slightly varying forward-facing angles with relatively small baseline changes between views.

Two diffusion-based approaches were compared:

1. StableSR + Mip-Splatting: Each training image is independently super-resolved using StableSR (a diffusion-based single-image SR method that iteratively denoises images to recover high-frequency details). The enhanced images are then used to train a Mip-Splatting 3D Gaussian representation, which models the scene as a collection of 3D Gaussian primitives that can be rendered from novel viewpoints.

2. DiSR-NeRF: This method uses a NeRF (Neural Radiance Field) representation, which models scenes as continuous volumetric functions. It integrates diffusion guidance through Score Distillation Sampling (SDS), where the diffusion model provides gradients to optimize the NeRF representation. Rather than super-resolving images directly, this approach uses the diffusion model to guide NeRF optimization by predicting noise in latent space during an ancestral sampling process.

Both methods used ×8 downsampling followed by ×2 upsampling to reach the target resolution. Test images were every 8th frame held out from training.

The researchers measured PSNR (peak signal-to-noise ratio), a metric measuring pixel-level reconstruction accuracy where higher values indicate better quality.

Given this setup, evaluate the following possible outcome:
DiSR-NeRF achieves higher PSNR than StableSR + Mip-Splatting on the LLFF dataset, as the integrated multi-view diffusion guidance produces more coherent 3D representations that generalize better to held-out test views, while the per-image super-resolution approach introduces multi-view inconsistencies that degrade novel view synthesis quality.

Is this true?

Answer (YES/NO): NO